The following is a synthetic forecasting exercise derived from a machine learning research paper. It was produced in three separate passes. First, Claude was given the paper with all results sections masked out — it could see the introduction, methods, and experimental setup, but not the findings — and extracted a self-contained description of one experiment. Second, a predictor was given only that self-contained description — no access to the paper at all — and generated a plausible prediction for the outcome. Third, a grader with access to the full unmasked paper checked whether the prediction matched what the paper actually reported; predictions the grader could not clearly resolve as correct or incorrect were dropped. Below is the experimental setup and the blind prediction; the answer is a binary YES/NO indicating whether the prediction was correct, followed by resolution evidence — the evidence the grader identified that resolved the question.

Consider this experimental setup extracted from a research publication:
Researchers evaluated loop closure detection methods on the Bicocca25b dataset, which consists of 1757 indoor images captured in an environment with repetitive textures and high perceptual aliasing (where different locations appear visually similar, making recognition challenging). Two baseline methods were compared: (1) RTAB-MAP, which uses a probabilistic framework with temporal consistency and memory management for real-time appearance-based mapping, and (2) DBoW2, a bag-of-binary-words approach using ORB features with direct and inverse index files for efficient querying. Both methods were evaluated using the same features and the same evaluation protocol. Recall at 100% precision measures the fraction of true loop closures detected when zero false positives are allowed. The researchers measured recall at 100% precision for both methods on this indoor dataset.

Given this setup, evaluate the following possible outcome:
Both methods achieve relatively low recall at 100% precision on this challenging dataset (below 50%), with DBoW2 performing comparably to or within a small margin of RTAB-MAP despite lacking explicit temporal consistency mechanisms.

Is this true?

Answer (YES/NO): NO